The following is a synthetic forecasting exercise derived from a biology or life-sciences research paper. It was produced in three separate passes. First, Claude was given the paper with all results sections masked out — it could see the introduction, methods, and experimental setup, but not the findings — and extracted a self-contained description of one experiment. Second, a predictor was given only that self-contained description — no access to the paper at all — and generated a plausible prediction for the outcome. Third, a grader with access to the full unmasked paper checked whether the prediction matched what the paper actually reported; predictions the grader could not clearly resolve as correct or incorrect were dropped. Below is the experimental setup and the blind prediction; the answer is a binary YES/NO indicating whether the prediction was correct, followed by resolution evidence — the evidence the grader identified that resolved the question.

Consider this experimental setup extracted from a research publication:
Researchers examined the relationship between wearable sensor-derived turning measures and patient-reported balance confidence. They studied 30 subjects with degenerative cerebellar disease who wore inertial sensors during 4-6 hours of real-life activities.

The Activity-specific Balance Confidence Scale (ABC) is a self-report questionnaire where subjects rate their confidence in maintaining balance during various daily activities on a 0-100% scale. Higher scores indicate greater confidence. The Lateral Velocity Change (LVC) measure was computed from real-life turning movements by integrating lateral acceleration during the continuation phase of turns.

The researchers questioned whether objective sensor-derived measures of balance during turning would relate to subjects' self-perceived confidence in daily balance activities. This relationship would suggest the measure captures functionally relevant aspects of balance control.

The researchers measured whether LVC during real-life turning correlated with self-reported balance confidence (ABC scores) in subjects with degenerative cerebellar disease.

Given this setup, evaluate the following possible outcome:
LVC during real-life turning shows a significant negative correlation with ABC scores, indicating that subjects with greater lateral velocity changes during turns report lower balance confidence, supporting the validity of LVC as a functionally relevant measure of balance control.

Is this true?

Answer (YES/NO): NO